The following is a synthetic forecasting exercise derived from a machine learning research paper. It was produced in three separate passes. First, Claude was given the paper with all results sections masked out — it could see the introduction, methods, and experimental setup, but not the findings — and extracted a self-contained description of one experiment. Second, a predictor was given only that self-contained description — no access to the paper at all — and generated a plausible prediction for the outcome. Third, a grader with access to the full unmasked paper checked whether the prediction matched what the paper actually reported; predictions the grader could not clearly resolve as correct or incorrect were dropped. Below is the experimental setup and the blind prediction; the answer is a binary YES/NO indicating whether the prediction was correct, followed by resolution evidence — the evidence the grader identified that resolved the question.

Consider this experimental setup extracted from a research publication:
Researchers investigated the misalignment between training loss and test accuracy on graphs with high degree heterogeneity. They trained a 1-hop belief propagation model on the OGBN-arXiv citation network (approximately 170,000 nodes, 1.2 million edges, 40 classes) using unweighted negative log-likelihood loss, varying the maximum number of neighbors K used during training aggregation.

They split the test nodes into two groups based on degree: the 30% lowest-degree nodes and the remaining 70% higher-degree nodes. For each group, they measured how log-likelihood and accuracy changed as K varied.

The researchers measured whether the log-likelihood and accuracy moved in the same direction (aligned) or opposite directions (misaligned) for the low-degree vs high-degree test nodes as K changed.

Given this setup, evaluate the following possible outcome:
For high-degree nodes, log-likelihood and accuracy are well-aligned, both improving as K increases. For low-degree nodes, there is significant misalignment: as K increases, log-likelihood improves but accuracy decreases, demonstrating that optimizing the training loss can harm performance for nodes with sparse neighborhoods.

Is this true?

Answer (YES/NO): NO